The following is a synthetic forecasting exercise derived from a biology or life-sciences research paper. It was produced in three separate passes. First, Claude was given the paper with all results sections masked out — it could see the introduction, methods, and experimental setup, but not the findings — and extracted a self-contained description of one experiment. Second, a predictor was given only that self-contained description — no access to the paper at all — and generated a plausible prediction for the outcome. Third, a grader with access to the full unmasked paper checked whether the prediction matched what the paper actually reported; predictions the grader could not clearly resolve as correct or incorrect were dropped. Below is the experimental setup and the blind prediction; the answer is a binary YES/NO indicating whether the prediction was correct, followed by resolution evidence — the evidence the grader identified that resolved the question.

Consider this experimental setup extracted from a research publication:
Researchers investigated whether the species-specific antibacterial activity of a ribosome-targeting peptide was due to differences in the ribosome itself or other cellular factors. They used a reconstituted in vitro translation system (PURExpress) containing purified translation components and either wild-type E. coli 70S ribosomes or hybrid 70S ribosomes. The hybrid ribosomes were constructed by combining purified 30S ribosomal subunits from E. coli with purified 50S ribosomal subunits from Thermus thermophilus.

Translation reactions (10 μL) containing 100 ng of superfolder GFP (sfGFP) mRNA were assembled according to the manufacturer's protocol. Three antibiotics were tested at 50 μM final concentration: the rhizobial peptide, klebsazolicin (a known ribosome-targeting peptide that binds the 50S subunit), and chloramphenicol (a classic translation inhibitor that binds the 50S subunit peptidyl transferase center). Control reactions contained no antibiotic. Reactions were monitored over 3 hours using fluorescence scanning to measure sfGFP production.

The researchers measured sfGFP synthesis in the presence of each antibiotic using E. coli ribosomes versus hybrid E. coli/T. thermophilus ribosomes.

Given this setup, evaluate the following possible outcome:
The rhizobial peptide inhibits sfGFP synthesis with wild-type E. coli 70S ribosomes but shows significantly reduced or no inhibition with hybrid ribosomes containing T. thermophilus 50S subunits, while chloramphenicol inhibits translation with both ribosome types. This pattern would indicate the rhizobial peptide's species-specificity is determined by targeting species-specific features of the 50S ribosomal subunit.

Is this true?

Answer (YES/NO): YES